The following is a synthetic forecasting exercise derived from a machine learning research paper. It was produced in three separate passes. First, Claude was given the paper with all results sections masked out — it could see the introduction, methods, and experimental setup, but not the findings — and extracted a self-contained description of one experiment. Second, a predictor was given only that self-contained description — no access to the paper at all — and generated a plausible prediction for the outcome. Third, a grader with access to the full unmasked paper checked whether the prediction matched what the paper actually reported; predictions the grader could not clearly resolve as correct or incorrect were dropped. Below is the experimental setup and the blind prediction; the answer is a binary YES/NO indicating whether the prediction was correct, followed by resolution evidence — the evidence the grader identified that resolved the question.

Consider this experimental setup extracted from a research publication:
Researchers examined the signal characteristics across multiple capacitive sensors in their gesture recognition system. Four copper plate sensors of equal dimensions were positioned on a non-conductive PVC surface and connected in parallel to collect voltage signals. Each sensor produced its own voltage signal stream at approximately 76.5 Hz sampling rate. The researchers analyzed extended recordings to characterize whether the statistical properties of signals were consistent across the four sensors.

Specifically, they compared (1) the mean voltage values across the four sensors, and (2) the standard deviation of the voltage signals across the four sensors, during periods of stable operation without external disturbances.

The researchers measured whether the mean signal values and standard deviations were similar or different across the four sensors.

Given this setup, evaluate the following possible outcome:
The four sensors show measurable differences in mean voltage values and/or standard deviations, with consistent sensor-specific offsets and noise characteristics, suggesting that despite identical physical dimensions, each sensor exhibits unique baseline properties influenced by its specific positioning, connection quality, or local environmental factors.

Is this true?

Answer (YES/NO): YES